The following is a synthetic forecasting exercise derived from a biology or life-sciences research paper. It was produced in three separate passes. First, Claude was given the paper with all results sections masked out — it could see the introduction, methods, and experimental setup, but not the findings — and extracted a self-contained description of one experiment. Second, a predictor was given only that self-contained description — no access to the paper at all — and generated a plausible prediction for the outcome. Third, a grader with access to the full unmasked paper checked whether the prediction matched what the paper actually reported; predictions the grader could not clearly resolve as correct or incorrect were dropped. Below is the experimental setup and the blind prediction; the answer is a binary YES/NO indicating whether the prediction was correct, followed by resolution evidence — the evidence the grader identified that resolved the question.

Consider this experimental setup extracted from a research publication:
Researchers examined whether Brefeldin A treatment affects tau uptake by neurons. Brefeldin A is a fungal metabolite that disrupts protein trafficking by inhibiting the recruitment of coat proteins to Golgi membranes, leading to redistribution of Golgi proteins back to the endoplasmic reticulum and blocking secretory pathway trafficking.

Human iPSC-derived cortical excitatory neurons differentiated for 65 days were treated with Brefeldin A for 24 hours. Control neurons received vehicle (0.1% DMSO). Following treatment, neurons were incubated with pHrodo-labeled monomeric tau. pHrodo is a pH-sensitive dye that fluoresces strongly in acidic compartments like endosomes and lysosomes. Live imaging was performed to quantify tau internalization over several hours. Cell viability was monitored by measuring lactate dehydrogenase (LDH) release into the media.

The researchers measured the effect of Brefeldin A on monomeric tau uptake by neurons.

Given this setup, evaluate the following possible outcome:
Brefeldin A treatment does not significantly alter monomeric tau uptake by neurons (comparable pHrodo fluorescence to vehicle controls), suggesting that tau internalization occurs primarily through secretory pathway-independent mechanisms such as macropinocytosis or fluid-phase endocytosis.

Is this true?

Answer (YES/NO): NO